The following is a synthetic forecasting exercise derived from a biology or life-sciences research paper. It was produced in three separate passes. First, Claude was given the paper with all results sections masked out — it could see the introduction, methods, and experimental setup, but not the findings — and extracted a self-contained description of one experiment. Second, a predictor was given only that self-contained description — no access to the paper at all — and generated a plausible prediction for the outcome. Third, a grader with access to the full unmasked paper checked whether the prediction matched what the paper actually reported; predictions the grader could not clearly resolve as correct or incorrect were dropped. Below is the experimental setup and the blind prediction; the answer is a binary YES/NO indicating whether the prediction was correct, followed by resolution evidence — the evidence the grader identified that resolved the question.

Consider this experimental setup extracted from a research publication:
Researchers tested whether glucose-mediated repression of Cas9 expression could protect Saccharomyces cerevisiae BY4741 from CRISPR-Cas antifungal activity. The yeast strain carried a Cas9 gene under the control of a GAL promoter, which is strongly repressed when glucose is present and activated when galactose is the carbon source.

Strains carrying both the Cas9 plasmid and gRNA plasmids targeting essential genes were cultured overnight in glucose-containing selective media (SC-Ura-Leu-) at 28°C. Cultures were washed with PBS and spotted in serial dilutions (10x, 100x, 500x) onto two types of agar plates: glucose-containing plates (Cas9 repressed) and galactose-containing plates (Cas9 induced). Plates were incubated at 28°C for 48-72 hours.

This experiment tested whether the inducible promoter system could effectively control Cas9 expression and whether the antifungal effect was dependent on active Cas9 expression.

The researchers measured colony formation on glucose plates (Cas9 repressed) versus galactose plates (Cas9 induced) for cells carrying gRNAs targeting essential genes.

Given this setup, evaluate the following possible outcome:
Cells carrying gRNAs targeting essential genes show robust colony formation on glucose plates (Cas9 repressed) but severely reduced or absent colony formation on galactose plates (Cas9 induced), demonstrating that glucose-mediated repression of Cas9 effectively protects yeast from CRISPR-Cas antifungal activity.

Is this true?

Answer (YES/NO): NO